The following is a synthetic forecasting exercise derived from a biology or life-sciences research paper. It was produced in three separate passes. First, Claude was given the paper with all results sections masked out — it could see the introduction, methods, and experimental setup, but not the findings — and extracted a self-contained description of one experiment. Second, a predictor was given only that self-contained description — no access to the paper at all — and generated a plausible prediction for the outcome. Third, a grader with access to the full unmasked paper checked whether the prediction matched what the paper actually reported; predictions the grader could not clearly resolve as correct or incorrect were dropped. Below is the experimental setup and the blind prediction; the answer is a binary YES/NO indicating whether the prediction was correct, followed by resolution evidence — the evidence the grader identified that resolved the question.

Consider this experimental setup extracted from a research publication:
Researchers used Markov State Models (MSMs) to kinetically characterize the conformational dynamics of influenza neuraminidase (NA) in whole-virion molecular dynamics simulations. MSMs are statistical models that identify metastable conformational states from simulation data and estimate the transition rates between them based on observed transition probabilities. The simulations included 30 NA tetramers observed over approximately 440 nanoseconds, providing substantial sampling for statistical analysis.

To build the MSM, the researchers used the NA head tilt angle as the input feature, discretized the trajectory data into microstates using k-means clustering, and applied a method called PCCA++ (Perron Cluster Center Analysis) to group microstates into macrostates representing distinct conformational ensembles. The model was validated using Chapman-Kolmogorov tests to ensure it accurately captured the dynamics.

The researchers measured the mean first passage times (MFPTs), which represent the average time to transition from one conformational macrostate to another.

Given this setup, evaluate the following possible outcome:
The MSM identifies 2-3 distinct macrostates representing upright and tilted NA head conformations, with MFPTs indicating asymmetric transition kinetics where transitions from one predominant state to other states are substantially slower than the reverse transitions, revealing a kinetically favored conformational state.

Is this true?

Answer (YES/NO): NO